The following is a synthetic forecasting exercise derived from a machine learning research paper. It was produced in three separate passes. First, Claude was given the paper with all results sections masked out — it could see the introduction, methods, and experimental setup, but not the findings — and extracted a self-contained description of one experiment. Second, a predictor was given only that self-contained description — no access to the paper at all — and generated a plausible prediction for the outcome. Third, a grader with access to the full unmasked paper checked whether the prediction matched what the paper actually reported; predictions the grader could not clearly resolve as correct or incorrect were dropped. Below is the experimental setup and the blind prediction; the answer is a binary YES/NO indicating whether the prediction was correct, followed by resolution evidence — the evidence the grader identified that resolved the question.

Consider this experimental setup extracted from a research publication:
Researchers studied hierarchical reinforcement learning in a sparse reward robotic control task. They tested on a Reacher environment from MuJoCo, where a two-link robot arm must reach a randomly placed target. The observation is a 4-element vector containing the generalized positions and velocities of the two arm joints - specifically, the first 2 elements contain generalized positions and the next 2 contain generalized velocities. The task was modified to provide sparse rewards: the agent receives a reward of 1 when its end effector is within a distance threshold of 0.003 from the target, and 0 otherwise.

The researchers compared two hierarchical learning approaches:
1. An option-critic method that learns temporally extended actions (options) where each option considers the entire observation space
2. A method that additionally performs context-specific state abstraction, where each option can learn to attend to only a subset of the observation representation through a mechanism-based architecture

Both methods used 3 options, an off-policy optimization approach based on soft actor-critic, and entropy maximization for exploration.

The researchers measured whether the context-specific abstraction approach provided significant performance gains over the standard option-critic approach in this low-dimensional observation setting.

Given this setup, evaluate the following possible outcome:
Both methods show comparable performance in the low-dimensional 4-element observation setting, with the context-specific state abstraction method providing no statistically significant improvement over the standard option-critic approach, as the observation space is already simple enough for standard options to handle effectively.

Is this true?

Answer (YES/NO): YES